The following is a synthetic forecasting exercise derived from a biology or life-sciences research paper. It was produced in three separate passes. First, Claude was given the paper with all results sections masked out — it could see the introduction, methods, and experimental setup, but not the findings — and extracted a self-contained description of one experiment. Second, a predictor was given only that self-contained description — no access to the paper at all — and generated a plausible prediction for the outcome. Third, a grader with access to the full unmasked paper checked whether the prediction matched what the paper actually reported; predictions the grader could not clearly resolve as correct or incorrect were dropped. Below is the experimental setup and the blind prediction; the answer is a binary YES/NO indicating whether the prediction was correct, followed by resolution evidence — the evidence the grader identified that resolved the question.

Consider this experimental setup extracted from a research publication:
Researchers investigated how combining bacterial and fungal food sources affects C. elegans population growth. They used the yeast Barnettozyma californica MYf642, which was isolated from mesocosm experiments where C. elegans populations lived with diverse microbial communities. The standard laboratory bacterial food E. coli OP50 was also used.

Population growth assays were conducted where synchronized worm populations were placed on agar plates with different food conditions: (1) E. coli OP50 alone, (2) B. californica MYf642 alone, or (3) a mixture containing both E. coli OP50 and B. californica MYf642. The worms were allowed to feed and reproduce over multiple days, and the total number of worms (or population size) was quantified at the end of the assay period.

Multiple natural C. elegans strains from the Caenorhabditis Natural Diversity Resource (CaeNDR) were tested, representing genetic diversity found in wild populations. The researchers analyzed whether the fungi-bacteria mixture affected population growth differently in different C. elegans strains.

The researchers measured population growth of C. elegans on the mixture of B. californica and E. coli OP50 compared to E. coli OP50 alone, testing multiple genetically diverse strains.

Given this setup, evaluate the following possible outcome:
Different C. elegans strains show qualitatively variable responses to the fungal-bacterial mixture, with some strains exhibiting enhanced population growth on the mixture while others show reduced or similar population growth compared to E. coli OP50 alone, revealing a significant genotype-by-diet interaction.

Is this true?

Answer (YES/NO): YES